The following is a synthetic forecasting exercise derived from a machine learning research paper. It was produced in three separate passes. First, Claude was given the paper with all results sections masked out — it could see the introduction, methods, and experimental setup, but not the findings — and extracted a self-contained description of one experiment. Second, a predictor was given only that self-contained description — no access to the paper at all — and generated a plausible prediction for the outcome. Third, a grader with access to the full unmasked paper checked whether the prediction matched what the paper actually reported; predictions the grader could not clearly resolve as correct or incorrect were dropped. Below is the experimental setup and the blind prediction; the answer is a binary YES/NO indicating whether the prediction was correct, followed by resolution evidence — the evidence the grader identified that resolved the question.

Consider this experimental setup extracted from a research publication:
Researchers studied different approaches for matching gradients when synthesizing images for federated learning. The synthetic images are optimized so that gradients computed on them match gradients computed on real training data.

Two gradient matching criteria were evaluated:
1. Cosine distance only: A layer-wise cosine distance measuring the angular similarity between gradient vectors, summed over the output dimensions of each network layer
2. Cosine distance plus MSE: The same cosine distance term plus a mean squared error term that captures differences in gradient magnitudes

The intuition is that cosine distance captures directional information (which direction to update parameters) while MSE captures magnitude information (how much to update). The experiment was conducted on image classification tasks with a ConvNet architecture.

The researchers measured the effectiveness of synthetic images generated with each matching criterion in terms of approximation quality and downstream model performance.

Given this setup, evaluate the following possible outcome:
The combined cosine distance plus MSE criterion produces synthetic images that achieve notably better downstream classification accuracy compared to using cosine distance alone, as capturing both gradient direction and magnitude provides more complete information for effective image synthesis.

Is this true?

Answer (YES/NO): YES